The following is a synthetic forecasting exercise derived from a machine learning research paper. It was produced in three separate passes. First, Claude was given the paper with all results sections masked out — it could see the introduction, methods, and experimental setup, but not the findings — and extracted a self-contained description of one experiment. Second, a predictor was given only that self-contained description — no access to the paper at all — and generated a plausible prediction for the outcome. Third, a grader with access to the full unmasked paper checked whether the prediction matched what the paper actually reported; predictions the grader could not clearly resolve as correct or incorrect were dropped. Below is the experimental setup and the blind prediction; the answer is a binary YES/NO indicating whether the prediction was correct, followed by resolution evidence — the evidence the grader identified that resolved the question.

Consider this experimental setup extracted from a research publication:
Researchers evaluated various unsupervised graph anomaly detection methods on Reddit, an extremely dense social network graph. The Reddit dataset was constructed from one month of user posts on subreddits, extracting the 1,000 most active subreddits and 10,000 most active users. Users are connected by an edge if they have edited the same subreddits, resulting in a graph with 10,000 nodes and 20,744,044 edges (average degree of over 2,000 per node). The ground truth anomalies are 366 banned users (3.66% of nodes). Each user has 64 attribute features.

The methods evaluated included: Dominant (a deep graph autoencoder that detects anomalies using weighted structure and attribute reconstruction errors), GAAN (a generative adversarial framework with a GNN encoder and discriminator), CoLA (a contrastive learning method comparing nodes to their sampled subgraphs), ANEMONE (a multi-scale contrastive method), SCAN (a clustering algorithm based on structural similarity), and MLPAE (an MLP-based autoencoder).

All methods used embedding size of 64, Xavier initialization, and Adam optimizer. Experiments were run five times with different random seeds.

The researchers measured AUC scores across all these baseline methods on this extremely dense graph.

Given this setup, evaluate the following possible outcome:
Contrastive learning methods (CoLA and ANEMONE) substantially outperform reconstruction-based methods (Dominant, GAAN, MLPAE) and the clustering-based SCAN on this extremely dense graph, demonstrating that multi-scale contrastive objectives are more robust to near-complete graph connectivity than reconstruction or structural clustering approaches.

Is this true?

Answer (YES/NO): NO